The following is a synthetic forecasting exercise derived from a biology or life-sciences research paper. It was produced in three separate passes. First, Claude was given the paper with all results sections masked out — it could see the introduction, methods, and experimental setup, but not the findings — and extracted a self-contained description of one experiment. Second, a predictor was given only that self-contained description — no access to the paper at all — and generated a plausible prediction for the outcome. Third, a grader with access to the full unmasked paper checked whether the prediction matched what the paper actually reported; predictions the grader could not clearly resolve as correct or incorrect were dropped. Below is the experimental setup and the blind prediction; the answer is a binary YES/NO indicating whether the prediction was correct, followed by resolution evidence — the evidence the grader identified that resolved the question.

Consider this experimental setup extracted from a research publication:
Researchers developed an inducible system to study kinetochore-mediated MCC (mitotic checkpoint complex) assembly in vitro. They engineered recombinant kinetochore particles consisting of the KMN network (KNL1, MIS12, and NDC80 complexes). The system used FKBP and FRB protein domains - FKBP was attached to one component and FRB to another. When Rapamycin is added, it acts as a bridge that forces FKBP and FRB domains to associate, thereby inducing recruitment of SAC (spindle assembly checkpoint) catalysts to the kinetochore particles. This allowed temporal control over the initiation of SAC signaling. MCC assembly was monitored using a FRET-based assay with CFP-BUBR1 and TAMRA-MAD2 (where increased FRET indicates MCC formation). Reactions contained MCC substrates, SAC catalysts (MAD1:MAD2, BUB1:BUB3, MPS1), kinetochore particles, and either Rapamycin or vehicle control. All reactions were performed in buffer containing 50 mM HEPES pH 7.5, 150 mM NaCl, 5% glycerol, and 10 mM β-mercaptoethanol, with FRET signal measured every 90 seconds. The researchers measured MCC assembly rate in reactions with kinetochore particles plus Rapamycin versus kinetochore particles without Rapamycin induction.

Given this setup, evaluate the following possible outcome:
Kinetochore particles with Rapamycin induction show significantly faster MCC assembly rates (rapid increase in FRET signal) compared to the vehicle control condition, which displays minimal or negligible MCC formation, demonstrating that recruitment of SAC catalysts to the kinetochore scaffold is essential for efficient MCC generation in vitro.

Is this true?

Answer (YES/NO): YES